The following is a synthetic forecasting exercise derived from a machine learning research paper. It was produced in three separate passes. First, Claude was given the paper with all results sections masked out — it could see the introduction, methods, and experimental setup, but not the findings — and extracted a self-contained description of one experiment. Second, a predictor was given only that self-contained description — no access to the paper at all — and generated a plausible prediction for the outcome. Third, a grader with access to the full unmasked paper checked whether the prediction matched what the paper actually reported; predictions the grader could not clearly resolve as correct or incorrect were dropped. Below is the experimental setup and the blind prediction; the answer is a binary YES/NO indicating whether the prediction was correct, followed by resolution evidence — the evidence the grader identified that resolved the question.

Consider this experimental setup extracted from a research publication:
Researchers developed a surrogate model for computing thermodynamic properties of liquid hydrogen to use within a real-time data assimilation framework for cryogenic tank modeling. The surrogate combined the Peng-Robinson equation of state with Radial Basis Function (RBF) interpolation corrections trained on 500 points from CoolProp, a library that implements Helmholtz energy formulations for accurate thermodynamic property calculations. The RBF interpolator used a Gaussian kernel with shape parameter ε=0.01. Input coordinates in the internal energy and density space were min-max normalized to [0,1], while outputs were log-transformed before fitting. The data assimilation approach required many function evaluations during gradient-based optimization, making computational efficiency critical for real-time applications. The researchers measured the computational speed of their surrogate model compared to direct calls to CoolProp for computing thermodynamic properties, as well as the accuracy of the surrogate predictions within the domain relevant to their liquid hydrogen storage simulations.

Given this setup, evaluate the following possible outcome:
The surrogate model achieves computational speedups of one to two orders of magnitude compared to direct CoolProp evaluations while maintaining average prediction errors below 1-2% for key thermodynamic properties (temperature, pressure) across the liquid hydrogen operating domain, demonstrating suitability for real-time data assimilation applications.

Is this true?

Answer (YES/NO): NO